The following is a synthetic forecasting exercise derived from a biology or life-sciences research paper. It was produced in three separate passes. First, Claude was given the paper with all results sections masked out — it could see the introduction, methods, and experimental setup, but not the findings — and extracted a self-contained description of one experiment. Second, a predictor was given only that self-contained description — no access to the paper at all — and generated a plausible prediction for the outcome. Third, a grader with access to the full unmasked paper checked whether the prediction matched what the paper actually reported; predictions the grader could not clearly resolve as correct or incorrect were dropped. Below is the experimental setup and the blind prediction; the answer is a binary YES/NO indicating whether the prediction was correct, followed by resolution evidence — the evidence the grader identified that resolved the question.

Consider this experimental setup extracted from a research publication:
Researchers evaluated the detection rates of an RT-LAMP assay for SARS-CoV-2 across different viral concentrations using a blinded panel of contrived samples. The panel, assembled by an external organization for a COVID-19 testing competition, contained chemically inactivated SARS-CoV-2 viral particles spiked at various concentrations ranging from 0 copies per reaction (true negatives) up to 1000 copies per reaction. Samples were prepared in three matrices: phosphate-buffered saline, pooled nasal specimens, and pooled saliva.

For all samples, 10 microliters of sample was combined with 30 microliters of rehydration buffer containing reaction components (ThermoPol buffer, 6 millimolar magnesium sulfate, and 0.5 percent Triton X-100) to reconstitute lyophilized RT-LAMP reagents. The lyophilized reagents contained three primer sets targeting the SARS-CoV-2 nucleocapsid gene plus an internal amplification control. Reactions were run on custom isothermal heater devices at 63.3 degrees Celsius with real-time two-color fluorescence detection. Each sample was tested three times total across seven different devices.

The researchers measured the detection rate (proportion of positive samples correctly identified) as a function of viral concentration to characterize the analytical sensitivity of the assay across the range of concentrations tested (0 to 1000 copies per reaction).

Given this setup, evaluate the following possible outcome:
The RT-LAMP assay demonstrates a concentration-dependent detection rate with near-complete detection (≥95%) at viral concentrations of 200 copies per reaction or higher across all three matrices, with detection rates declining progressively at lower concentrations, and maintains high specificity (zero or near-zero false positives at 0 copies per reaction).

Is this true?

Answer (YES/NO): NO